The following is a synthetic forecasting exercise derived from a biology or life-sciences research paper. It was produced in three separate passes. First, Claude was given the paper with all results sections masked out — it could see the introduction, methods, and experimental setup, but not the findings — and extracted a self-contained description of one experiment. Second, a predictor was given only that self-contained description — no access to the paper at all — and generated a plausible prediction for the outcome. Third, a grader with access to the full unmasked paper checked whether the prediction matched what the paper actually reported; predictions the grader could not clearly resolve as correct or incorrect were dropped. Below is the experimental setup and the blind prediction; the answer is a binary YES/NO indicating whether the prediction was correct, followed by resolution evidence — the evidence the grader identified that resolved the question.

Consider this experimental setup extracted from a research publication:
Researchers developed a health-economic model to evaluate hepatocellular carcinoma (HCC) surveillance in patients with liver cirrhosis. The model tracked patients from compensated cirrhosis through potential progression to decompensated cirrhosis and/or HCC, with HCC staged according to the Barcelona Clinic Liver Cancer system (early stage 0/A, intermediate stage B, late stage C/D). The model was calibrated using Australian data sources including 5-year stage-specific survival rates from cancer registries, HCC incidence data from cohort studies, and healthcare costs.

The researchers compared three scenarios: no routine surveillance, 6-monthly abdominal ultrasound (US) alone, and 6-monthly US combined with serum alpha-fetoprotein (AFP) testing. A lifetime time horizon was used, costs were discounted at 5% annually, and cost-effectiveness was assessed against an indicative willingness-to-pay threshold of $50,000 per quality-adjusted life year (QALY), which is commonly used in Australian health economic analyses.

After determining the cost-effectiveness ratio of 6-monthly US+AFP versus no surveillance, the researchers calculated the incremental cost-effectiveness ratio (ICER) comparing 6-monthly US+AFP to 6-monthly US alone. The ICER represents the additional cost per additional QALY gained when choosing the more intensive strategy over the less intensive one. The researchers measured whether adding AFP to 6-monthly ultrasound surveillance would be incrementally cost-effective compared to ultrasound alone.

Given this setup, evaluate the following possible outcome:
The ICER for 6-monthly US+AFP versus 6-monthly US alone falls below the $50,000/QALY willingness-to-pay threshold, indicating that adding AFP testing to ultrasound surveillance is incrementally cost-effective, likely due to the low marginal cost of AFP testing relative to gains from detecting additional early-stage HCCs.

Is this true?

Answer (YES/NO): NO